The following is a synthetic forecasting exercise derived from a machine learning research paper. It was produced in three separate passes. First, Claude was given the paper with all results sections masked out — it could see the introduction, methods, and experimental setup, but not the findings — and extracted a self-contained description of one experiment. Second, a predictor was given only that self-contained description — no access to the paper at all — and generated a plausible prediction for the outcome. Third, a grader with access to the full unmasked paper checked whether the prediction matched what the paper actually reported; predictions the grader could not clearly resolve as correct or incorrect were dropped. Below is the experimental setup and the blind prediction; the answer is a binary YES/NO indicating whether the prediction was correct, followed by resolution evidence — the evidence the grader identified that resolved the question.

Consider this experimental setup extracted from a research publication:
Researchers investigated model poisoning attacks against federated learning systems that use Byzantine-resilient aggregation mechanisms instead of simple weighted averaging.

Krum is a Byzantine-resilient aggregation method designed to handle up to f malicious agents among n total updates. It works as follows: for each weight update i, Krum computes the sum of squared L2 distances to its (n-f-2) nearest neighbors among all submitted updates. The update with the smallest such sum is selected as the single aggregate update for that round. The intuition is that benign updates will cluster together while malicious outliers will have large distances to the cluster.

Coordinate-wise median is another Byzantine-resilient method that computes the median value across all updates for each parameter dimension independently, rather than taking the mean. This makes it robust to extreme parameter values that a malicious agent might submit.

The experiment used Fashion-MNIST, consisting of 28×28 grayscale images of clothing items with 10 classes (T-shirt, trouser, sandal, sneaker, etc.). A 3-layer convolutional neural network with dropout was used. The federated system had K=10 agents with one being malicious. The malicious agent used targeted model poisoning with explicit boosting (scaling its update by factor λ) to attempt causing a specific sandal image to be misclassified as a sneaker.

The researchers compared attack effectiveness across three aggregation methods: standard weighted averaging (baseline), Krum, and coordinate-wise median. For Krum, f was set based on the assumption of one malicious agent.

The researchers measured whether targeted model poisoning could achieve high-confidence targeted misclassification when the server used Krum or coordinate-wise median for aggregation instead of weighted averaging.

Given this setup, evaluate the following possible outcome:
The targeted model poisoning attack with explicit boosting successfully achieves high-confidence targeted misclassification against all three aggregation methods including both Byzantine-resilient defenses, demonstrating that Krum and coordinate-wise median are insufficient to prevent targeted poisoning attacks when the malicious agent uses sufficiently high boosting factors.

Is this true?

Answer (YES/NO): NO